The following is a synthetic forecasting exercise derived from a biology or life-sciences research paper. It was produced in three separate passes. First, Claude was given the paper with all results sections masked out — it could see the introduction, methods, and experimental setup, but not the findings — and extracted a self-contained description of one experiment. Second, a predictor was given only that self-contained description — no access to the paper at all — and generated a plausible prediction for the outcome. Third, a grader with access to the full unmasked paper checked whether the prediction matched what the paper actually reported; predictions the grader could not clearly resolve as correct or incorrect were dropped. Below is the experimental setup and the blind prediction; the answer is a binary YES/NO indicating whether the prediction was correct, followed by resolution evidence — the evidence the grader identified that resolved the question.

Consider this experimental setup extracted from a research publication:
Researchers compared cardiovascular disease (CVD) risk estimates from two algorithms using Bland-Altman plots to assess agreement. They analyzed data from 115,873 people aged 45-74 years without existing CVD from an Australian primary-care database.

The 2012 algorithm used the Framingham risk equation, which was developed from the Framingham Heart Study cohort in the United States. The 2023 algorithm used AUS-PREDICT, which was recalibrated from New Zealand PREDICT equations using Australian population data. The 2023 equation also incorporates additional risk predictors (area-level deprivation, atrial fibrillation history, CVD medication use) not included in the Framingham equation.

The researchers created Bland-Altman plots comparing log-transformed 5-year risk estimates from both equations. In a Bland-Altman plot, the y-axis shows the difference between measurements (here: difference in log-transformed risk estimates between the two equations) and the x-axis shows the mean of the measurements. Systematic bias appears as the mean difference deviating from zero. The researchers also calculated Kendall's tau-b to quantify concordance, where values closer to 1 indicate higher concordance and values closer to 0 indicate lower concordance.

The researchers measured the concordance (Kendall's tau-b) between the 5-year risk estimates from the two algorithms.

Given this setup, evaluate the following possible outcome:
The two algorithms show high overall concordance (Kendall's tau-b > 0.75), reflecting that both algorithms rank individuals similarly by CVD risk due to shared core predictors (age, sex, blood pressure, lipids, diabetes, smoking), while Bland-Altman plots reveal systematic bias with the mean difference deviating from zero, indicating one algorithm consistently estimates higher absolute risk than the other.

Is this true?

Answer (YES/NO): NO